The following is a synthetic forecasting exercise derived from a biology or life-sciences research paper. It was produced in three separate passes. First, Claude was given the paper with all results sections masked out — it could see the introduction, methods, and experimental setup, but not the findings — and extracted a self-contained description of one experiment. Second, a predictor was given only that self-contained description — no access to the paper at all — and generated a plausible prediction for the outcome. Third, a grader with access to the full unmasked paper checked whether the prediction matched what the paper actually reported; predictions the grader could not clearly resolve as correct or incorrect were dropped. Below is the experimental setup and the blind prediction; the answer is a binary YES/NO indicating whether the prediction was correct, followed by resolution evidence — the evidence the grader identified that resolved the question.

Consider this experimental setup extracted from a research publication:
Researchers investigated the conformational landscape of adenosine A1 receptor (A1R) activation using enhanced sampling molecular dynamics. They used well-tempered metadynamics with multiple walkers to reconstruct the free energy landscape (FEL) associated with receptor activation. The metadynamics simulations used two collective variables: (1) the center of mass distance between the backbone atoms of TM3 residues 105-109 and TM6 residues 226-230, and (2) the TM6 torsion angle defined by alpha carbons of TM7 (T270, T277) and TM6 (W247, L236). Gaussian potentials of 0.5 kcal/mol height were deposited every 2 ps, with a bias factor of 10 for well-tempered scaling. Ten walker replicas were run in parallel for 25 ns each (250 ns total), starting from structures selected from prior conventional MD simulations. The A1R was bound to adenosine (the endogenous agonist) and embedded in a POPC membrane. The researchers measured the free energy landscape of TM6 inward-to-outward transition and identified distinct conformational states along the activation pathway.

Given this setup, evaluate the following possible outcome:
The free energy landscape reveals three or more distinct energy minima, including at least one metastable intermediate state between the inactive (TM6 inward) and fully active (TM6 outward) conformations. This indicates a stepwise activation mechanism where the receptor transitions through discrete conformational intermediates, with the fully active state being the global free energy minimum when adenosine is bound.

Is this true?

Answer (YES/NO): NO